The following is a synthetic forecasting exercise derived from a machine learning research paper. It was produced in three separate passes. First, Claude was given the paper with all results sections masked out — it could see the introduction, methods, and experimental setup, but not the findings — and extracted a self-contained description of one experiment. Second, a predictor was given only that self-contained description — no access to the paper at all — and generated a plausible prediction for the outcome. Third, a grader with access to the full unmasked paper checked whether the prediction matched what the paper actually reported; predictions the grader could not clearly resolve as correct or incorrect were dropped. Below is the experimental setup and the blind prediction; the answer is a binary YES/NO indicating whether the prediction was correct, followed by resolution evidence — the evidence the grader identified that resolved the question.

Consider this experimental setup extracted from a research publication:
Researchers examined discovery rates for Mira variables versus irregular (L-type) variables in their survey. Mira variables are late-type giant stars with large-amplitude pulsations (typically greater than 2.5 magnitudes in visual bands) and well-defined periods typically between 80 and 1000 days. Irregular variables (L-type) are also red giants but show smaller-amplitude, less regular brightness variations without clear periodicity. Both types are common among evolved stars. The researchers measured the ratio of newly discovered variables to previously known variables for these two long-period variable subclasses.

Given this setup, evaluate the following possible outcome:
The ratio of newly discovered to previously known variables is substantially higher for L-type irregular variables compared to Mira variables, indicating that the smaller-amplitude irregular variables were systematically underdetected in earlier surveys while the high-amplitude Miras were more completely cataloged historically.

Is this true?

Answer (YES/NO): YES